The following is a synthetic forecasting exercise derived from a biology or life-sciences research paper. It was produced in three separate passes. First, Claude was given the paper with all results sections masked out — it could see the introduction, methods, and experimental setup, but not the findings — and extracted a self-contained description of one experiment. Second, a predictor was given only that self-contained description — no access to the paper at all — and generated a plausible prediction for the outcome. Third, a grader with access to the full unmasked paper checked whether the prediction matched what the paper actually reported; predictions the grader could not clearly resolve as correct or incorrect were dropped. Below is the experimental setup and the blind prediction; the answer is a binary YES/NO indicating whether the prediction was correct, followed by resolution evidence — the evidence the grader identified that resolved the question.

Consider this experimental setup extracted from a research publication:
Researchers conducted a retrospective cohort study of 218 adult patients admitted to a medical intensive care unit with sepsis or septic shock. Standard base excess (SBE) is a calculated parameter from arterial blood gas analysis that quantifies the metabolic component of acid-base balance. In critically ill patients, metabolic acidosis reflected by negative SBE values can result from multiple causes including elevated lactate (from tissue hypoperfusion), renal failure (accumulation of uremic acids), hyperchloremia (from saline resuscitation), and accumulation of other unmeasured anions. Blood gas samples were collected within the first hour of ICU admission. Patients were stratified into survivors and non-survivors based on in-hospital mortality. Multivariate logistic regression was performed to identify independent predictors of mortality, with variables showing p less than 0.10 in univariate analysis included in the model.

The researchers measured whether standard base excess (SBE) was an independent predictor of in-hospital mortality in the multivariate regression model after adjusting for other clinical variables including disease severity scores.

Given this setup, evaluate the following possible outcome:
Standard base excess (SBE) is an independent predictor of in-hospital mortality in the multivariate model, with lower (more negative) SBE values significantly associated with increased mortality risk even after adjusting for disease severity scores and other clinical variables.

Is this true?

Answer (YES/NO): NO